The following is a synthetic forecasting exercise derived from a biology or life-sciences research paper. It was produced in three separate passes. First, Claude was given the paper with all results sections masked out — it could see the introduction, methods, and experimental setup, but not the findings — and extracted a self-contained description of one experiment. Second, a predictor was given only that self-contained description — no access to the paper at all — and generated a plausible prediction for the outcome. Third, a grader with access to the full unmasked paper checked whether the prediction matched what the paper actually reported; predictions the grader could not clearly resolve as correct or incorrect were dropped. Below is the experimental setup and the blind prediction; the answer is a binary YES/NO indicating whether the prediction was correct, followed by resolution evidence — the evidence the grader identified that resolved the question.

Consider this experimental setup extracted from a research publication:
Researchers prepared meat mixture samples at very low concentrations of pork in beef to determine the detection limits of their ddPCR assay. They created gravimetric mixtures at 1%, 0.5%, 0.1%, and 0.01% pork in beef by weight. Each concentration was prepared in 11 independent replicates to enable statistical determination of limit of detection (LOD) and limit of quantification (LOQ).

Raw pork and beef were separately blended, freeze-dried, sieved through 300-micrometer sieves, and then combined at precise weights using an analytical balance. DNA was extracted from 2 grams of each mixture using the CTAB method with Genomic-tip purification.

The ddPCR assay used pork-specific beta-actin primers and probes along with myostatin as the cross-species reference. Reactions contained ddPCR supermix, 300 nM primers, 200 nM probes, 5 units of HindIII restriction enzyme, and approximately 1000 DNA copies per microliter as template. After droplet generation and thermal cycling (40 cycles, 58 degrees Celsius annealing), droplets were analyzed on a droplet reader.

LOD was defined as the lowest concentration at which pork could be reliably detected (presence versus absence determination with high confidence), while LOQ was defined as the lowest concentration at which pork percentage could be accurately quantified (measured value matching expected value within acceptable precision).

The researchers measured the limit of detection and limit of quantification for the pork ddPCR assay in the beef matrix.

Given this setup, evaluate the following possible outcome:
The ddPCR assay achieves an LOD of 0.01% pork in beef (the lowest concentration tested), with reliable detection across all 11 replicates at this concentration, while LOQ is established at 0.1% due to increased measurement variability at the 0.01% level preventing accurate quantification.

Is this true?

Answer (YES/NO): YES